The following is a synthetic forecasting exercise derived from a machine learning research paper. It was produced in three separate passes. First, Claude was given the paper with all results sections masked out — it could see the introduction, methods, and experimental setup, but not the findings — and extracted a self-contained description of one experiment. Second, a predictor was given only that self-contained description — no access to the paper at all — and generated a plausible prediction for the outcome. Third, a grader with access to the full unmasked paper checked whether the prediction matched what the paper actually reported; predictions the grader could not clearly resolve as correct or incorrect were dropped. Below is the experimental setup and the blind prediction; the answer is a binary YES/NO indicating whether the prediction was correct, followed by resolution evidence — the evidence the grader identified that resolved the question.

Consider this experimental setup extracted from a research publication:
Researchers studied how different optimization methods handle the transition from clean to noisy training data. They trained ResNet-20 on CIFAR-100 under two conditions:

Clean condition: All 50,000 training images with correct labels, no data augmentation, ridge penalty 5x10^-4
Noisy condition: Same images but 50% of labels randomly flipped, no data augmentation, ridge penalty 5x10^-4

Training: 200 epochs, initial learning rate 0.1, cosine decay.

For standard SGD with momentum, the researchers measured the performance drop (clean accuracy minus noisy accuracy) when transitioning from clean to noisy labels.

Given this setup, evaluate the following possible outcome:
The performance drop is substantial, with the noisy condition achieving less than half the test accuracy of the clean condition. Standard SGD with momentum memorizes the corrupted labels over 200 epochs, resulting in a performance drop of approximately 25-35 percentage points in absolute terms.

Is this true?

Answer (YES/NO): YES